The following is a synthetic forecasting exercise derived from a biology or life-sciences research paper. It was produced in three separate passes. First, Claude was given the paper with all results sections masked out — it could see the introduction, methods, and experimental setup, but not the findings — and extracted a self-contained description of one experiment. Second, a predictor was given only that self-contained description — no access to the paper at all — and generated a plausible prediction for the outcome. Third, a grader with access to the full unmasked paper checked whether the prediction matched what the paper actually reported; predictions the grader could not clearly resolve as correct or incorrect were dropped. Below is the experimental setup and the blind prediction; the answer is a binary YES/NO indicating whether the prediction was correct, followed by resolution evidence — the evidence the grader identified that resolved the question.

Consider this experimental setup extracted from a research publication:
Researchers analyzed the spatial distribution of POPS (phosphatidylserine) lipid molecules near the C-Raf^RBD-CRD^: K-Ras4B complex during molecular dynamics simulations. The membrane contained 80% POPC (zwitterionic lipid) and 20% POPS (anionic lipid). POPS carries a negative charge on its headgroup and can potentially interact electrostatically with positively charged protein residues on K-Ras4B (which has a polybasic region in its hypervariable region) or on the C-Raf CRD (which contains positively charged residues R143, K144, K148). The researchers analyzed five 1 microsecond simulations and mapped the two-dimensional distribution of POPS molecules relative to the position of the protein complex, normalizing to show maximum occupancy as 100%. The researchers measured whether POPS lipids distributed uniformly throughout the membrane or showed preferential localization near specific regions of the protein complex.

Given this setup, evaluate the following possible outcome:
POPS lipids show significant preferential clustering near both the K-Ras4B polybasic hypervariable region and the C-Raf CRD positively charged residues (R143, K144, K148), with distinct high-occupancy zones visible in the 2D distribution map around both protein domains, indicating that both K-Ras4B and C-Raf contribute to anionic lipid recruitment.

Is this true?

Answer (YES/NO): NO